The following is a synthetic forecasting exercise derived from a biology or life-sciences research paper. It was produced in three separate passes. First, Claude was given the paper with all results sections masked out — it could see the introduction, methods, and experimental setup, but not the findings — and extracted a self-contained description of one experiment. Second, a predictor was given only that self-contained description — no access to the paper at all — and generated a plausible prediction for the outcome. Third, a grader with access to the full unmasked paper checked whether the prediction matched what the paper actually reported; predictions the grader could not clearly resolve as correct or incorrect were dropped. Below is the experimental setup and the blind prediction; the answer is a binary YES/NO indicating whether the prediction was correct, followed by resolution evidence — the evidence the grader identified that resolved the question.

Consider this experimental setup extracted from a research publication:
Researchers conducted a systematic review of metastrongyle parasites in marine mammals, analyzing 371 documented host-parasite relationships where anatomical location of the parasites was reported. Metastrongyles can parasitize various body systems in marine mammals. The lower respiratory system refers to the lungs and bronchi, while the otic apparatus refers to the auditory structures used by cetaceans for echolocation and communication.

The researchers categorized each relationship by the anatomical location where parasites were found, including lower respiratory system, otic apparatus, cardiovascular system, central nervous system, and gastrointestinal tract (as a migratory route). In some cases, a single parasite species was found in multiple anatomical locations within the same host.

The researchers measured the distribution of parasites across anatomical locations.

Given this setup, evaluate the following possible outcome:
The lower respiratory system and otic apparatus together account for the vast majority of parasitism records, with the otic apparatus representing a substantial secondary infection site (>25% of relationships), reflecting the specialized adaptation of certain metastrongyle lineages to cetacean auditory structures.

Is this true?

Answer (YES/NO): NO